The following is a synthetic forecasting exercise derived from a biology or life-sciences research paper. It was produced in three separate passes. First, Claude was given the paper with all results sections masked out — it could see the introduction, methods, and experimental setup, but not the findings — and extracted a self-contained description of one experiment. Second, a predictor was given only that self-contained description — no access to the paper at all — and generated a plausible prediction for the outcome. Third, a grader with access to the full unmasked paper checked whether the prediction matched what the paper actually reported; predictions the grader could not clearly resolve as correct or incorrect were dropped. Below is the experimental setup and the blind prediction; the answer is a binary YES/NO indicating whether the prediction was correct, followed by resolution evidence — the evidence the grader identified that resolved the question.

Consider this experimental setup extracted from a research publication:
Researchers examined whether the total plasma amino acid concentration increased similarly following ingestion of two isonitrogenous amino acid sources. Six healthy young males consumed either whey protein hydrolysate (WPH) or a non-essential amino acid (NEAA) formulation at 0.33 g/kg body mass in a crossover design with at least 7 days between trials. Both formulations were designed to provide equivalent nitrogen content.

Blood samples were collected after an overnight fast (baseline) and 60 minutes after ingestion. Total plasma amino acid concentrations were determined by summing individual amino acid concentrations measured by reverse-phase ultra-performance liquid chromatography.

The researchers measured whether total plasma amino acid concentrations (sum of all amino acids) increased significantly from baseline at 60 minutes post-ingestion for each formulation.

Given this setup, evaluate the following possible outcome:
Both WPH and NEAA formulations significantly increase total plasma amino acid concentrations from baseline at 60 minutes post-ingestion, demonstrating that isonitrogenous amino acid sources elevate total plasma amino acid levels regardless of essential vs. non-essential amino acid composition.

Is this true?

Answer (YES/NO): NO